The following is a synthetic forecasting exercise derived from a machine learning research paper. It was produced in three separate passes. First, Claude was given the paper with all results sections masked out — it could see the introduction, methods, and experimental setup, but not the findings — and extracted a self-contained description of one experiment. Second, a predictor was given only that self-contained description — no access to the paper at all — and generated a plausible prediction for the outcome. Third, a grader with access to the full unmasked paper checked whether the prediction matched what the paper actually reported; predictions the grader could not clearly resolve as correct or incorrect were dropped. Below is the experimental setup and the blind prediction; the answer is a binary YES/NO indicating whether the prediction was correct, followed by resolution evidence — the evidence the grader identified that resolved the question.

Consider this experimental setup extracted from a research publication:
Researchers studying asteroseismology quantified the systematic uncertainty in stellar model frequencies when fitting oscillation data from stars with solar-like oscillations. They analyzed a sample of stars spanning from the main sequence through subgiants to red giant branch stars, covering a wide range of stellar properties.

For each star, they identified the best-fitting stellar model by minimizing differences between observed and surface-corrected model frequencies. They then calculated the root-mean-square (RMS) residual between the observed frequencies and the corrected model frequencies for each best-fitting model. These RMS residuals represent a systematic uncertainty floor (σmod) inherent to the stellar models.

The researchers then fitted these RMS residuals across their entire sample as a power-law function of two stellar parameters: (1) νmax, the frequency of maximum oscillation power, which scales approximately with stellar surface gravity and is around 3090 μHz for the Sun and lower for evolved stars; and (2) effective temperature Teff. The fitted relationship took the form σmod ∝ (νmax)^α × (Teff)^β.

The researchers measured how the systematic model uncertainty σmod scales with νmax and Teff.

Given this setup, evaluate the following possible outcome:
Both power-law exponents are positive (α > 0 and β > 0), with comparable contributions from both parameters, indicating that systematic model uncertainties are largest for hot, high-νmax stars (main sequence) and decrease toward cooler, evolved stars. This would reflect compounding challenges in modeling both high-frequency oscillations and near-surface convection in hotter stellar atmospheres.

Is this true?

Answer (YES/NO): YES